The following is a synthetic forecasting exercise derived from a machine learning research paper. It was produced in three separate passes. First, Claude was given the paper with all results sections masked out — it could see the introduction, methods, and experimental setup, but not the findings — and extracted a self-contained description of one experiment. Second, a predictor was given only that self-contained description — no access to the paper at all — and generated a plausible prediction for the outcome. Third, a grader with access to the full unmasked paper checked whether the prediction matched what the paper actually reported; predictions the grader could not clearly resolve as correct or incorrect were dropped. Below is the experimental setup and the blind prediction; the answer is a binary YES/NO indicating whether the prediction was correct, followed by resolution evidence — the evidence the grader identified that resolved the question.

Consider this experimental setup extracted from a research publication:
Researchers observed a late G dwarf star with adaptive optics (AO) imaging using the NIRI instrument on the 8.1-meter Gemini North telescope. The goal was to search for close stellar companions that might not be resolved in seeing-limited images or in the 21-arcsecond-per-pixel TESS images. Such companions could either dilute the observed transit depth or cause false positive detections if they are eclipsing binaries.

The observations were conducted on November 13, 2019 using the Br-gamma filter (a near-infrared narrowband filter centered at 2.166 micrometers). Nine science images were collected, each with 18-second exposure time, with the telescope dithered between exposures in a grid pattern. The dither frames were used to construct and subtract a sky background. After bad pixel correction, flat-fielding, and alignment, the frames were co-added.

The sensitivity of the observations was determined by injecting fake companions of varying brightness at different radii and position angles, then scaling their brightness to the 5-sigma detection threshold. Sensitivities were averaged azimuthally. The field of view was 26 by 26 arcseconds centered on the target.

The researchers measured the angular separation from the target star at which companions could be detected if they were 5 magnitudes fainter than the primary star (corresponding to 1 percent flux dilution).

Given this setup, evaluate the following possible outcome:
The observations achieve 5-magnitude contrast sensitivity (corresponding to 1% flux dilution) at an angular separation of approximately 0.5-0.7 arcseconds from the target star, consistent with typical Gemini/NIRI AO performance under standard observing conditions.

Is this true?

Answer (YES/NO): NO